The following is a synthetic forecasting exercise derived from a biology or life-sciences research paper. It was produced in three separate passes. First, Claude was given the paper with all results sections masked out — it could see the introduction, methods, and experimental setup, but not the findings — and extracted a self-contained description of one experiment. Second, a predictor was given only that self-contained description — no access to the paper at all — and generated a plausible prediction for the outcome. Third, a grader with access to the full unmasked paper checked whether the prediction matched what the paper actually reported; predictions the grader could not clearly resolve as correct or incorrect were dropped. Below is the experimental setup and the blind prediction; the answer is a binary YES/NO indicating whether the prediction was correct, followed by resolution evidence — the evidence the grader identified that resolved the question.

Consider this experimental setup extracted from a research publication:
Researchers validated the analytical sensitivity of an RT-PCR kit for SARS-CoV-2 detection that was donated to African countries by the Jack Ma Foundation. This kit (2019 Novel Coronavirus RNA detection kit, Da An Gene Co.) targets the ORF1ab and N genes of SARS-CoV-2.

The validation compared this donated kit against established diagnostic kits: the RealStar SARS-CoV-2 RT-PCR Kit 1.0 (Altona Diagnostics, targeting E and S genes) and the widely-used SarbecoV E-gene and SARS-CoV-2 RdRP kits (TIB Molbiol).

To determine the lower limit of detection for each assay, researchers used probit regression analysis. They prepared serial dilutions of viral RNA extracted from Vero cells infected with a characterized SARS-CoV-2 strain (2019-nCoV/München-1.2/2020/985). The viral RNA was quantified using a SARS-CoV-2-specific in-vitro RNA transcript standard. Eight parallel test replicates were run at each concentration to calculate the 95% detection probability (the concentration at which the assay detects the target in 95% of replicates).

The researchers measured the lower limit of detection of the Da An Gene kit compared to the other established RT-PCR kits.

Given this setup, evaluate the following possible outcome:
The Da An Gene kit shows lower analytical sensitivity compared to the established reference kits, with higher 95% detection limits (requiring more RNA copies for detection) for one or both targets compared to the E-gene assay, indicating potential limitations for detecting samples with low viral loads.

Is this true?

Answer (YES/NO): NO